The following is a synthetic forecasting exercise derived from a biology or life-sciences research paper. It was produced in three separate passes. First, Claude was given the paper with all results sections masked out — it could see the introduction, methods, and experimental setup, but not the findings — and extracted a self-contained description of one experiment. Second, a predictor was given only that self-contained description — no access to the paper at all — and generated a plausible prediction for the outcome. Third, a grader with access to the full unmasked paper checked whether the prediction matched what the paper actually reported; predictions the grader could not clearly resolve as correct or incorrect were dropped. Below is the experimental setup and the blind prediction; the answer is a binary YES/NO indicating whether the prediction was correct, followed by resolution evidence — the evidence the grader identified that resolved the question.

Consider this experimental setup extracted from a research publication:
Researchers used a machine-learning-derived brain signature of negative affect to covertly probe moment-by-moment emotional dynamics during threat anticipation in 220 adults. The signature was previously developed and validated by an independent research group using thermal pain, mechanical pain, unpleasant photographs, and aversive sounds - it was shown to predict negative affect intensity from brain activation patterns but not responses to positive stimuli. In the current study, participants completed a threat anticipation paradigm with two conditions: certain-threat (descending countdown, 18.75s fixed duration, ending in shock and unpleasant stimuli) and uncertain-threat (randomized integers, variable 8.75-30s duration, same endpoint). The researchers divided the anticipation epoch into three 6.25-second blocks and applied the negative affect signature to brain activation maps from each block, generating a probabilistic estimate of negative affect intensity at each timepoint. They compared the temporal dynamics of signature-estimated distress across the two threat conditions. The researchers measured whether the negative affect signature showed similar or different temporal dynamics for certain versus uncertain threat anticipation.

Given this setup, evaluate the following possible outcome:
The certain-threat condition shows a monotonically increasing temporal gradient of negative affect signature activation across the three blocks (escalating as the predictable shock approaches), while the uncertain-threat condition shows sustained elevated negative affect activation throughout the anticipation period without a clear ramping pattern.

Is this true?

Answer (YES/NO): NO